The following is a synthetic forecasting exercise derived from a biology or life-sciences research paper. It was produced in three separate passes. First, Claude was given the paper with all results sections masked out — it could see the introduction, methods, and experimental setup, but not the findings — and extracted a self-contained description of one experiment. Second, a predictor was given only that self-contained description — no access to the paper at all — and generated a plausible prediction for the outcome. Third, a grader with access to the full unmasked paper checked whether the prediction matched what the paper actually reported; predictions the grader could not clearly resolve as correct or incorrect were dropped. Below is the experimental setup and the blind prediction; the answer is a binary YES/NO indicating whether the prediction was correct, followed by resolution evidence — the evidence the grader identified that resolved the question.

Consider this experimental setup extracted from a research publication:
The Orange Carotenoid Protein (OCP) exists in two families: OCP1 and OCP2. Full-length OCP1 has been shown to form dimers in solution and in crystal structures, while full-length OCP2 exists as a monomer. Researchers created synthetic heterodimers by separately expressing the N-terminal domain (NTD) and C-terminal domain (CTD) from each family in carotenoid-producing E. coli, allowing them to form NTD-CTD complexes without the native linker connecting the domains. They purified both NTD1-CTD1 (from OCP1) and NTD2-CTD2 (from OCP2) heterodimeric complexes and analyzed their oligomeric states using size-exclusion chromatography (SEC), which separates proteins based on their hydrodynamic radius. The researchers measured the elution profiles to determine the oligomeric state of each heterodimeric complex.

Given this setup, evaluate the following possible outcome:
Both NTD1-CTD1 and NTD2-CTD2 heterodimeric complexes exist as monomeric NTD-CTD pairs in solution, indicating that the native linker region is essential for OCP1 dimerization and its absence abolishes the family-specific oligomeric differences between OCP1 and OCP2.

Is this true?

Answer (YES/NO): NO